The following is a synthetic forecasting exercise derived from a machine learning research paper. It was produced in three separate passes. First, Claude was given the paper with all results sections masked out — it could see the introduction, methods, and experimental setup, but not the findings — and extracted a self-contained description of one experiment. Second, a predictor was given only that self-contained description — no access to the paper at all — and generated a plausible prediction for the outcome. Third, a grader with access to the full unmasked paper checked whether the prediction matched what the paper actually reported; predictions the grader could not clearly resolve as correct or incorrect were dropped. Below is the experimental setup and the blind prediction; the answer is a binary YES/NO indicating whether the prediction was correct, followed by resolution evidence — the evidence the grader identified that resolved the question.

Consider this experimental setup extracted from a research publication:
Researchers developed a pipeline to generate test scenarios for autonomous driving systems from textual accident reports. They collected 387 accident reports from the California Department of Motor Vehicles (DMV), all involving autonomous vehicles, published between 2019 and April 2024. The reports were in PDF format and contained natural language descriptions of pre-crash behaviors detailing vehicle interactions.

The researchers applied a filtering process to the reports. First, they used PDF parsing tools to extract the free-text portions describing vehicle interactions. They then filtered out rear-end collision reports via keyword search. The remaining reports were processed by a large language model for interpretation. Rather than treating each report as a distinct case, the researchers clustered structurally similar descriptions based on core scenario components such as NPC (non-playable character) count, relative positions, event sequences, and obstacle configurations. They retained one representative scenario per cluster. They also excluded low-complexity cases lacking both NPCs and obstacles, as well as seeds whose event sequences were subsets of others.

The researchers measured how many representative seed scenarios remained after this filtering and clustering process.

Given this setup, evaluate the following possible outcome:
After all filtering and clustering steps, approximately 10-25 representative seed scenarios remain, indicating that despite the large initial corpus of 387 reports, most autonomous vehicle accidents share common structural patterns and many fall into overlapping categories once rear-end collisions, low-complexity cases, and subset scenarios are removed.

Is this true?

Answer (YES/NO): NO